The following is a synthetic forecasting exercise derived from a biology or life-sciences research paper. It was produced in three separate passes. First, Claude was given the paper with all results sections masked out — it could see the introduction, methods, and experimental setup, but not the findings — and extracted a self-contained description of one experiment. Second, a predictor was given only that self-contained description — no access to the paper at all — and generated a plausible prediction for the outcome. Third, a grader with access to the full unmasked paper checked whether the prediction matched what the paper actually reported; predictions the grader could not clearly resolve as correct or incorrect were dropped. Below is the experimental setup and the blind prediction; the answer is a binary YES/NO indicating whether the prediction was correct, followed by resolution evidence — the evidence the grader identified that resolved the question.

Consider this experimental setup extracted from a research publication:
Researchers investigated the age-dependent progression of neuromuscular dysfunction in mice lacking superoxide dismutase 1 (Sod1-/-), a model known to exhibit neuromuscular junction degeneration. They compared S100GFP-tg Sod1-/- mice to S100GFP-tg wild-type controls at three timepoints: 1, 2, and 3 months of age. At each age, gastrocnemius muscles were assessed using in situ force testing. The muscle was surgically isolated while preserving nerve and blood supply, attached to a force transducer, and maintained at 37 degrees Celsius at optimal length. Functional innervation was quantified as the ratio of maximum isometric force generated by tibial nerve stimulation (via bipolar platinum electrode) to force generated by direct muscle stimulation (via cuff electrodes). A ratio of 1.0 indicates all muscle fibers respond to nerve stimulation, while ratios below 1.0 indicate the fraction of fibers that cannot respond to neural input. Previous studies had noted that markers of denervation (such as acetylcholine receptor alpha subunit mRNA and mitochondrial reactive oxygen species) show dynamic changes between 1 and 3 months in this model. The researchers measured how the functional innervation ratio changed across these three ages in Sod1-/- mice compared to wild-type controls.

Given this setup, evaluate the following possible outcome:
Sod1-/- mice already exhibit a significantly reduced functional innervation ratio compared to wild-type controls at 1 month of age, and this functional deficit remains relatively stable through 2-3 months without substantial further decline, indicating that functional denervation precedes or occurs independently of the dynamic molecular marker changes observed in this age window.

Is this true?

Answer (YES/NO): NO